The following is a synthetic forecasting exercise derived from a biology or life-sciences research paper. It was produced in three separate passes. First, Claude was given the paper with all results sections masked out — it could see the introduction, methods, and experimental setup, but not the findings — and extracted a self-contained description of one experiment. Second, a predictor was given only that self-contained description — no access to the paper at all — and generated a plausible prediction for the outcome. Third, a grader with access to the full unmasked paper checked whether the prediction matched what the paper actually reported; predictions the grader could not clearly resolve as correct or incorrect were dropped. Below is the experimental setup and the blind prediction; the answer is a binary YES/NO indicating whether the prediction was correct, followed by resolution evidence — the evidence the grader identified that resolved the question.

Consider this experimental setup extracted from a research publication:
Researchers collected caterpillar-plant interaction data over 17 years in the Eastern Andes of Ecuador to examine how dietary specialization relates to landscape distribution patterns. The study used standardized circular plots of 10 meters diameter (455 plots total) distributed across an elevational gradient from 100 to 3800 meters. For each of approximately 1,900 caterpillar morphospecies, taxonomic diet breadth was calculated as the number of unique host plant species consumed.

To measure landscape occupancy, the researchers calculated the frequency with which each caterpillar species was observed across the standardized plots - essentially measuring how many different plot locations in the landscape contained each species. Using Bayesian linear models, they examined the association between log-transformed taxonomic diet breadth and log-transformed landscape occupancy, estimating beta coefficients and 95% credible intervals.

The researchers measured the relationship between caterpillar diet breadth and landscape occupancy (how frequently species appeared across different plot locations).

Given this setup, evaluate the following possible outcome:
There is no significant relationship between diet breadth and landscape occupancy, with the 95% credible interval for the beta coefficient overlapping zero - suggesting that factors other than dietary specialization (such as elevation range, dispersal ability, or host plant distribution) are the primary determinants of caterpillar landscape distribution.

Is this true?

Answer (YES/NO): NO